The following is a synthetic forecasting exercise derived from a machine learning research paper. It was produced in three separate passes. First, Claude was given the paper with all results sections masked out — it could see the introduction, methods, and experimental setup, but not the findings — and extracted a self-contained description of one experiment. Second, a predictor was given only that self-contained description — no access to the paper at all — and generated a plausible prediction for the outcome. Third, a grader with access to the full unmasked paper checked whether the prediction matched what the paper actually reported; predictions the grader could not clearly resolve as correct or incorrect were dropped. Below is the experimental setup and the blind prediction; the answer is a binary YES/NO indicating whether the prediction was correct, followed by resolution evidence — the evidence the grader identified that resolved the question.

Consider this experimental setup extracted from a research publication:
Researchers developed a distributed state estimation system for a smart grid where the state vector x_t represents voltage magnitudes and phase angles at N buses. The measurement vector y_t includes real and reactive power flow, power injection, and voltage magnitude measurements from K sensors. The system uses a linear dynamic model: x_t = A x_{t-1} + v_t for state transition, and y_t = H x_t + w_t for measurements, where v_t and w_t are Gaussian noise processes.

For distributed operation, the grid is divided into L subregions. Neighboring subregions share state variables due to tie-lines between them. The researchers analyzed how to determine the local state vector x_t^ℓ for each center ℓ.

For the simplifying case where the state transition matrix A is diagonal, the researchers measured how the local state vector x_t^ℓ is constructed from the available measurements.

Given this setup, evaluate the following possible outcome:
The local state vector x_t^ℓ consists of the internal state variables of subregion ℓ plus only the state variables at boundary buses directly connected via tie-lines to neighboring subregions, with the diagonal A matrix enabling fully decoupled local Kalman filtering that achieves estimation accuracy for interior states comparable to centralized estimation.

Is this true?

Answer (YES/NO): NO